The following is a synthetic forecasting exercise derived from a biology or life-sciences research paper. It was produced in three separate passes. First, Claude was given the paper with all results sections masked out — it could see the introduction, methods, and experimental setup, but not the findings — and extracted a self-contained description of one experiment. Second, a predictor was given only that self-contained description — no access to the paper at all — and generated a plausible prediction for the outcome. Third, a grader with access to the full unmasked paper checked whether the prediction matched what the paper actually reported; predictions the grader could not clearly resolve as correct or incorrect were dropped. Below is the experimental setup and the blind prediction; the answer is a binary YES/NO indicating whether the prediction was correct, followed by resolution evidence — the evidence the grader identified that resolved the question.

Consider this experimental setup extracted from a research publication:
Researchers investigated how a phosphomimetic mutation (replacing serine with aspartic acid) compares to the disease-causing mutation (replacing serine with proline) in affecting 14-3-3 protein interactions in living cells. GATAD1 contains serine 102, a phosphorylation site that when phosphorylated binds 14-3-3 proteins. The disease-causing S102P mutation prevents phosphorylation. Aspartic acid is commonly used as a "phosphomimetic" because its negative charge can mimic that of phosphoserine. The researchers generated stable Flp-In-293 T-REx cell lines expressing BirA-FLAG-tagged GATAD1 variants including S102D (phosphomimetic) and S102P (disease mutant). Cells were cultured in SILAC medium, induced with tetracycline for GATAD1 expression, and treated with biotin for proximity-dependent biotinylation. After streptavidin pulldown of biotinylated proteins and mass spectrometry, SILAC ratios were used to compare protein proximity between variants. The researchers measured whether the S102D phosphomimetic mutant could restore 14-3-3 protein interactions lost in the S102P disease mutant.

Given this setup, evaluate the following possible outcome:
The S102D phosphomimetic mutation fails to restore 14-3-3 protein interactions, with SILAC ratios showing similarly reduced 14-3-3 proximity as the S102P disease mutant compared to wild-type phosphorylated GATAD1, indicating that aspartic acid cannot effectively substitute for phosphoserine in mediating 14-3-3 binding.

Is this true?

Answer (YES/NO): YES